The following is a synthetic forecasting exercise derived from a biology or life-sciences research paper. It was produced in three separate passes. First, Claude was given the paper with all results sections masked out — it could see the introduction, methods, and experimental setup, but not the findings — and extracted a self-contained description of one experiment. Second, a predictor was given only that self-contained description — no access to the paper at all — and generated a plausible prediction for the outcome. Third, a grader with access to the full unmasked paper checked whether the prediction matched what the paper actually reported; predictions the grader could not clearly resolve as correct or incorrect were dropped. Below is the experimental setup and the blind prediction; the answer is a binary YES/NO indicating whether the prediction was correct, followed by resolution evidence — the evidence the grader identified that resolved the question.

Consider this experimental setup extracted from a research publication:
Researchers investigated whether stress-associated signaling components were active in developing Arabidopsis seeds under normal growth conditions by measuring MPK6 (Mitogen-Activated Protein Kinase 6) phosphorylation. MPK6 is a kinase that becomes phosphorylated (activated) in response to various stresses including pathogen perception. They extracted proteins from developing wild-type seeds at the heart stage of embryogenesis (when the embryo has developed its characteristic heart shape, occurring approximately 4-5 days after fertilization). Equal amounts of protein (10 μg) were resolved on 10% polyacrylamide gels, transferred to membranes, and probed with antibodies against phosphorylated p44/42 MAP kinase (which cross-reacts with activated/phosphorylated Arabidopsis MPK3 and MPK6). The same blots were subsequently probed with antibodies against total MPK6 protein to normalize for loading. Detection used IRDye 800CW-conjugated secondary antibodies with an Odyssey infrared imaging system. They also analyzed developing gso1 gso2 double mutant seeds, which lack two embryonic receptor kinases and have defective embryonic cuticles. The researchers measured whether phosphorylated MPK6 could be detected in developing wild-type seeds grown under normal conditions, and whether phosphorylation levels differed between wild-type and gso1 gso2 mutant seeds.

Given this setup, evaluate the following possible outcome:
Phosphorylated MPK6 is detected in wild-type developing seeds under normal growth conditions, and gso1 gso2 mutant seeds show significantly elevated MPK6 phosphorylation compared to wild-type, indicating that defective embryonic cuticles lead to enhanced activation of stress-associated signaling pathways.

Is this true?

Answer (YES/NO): NO